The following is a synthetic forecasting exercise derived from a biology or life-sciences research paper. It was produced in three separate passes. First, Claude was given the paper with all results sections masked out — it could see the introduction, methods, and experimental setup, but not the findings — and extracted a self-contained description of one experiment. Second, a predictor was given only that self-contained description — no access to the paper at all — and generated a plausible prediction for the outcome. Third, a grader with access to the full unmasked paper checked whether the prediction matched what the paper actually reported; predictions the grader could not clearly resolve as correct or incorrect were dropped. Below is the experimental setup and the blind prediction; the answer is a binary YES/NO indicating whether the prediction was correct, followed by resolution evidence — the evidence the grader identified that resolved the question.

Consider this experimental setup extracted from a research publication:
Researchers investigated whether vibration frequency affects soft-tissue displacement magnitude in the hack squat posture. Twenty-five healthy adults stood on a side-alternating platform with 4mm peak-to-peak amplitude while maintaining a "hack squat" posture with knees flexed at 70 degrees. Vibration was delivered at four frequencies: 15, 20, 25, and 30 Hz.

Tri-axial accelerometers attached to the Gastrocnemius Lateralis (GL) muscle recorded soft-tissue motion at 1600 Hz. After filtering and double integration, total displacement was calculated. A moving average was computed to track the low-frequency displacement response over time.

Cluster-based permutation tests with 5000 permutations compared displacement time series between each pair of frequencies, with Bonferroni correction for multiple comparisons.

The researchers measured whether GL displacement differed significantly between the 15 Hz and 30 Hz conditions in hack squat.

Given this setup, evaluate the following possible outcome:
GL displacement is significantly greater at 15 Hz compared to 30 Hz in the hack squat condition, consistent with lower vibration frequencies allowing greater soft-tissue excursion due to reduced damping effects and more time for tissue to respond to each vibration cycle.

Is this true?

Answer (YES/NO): YES